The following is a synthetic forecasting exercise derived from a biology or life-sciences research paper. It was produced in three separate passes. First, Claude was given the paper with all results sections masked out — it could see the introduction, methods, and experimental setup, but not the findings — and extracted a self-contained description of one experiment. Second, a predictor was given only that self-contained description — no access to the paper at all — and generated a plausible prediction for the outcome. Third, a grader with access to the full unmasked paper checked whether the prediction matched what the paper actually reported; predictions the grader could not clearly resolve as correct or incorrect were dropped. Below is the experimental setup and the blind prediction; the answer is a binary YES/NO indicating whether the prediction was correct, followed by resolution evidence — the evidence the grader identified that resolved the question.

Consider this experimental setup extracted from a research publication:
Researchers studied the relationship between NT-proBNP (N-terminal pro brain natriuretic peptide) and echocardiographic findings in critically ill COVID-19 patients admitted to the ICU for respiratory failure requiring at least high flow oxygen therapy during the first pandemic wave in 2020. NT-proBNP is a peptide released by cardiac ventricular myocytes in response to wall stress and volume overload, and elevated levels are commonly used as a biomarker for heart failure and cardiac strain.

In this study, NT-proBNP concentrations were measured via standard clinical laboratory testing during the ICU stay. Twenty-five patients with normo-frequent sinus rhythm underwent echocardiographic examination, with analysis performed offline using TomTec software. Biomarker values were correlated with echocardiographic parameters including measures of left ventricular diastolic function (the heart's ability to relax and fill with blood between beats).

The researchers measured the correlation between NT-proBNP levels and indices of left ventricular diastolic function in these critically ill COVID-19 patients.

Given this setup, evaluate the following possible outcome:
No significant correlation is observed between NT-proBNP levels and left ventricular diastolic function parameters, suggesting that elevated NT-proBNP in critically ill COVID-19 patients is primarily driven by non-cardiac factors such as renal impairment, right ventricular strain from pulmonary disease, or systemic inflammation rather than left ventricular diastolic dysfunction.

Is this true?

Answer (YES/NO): YES